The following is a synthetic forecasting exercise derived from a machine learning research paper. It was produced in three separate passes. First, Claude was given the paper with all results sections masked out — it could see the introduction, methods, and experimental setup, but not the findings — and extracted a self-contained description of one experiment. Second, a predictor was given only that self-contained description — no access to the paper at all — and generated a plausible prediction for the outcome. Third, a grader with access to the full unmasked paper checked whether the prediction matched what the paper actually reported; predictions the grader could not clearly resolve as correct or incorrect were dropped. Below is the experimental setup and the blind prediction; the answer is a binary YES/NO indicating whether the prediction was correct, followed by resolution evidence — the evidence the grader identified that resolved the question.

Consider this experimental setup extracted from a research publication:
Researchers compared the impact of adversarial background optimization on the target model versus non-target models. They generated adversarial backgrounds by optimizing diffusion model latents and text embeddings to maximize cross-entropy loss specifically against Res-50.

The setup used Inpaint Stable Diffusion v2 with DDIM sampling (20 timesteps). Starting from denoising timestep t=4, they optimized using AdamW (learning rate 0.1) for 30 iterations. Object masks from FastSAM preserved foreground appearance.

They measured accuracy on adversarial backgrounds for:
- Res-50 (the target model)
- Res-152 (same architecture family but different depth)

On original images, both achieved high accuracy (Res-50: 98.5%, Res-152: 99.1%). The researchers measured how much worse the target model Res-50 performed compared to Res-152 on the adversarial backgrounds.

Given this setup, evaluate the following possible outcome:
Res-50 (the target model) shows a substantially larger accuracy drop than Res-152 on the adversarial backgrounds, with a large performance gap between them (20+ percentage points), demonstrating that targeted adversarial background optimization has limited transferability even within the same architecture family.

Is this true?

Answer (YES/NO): NO